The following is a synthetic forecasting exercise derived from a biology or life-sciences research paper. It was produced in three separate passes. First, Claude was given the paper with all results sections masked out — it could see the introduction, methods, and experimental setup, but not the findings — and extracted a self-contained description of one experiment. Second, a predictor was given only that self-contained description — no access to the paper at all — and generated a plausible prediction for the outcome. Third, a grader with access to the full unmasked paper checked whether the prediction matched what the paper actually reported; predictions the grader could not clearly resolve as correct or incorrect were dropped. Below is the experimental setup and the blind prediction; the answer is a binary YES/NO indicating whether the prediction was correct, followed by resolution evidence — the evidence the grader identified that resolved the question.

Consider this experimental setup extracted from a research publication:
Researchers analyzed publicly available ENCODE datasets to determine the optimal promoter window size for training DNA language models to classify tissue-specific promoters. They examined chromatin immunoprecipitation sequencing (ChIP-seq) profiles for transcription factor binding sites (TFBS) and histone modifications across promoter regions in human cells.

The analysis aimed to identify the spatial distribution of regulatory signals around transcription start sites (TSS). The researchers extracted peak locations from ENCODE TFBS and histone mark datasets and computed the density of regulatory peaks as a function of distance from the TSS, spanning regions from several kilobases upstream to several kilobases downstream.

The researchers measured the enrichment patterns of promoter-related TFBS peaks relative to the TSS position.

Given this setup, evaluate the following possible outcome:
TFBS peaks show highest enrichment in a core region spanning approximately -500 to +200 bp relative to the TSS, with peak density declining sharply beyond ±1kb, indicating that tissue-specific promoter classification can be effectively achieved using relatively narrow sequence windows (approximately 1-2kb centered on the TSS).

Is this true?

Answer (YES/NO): NO